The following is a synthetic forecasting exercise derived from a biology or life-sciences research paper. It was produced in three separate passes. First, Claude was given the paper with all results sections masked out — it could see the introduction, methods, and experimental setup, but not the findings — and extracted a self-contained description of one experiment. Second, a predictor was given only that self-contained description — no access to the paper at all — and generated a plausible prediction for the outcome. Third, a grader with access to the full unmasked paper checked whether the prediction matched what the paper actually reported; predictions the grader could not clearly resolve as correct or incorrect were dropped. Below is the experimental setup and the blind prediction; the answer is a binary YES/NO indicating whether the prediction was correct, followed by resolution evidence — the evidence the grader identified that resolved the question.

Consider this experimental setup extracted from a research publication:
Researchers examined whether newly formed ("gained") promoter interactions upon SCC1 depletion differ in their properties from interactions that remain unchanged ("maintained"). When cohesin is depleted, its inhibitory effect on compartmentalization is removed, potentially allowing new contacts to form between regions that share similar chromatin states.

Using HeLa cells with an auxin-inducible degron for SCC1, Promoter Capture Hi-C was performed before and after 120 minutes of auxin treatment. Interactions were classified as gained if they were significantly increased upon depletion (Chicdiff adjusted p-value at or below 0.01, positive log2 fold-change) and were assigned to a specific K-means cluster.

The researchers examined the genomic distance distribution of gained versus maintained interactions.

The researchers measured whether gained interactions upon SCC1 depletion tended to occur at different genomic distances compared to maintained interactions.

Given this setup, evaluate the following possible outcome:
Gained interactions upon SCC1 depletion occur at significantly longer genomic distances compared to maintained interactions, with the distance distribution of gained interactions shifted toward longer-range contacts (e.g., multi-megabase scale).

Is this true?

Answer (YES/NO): NO